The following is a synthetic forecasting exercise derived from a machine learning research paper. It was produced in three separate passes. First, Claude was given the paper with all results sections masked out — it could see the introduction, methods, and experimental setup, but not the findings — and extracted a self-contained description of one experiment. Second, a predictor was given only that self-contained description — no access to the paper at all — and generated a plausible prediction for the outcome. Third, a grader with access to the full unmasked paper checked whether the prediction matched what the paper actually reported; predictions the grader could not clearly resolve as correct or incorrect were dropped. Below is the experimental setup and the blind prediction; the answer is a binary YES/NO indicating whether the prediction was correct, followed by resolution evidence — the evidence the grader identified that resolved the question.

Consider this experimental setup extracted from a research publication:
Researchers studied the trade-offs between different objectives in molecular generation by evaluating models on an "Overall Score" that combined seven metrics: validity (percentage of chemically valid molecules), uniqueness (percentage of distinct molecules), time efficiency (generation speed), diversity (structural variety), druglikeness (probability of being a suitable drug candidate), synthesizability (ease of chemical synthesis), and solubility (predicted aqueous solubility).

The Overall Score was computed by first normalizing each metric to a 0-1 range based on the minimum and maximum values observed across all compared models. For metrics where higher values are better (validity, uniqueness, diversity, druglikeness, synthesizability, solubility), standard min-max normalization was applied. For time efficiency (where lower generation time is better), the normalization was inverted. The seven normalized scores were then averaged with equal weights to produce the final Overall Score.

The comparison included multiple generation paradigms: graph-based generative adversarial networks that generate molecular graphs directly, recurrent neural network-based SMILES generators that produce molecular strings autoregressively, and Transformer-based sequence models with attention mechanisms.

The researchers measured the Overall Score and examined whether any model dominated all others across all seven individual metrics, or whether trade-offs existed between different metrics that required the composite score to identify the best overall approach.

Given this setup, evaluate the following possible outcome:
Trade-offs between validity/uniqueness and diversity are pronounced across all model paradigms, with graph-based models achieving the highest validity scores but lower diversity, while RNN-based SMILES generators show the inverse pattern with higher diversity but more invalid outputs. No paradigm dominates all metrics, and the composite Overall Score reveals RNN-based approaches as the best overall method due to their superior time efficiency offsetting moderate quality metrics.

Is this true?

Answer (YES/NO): NO